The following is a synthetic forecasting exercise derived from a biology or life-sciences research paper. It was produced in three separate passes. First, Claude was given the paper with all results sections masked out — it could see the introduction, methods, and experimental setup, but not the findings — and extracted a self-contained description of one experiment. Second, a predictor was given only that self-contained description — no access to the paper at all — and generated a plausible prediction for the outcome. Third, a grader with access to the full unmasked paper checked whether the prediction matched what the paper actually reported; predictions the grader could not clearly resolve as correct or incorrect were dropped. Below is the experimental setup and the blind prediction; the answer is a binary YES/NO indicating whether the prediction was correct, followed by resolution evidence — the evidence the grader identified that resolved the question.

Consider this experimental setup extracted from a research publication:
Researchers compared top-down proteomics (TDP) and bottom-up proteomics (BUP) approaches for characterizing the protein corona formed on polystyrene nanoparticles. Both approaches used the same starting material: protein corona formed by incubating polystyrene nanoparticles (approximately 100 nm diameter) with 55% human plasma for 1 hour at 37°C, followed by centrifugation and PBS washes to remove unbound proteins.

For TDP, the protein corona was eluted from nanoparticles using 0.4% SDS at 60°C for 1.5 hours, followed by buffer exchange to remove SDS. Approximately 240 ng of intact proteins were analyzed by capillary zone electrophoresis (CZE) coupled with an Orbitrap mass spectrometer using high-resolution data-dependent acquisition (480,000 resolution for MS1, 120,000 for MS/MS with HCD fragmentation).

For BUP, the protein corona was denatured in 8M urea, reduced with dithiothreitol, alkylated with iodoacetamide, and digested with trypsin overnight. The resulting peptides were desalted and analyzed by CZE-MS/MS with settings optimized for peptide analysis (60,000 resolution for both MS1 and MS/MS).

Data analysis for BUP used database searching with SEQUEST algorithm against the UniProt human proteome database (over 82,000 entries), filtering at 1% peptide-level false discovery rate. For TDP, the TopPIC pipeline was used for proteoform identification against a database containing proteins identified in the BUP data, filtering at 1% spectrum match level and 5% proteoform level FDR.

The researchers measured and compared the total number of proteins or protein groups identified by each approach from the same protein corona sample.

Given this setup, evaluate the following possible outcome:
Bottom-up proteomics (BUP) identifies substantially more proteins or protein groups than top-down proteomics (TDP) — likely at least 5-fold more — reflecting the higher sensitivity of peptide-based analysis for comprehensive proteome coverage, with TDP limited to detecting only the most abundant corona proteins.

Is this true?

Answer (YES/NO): YES